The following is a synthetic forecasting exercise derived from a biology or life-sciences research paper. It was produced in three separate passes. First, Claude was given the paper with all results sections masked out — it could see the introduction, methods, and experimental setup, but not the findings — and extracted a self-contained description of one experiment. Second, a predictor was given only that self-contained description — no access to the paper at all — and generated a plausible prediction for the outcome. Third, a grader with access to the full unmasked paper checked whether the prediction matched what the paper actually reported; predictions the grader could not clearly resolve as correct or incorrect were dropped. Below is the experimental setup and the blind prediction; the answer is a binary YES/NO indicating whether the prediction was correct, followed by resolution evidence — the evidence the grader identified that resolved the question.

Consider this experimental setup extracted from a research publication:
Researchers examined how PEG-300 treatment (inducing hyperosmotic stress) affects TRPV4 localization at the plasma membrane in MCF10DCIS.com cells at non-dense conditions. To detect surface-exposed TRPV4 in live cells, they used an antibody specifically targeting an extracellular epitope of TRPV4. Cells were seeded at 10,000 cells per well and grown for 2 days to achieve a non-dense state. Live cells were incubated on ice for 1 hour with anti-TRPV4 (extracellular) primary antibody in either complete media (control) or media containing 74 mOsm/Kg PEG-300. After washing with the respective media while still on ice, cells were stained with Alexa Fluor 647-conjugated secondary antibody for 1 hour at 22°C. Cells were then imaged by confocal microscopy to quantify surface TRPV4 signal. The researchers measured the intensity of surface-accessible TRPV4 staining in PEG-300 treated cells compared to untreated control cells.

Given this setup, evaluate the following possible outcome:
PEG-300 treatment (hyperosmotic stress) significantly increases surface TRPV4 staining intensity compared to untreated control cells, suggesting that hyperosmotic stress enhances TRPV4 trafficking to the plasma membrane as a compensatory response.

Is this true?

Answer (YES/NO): YES